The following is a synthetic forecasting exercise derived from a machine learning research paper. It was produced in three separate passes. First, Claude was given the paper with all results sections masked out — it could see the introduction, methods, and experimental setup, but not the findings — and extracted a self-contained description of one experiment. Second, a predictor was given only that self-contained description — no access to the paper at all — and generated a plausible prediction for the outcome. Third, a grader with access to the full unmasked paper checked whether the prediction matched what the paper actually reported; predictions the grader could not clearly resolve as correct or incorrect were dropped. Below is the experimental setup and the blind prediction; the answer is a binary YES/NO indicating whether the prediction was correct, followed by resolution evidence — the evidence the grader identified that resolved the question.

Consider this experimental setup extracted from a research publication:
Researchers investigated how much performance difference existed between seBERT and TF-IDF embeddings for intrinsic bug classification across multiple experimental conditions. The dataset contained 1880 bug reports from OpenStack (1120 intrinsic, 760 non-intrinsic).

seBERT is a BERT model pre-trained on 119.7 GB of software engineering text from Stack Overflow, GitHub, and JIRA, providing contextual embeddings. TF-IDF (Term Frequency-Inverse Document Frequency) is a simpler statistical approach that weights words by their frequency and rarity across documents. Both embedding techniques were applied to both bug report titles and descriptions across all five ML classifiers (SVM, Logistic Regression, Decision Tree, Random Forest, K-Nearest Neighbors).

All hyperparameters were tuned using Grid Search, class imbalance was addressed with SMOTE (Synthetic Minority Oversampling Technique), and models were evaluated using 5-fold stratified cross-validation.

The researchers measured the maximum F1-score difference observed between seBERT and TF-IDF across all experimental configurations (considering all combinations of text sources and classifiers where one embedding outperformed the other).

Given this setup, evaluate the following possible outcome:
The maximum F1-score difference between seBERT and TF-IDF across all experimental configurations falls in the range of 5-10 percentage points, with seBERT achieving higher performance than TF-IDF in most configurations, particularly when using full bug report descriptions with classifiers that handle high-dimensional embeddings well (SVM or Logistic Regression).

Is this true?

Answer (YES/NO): NO